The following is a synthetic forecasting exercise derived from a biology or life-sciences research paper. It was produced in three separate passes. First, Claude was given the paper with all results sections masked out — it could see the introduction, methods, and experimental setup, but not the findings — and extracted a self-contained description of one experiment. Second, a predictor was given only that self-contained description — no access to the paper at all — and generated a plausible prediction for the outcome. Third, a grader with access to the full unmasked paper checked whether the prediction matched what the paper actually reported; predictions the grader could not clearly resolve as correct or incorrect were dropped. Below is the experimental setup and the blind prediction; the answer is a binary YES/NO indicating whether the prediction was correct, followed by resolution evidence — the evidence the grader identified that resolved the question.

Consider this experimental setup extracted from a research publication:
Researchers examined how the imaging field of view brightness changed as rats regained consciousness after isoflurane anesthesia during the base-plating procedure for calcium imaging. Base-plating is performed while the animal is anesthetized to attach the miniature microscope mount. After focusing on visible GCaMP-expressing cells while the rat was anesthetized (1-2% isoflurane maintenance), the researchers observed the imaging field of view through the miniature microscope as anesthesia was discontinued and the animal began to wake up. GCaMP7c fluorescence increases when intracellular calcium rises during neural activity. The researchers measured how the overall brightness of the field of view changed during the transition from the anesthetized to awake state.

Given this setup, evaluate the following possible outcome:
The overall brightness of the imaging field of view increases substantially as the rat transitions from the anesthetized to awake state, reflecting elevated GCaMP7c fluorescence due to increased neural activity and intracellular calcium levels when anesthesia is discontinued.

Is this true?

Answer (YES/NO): YES